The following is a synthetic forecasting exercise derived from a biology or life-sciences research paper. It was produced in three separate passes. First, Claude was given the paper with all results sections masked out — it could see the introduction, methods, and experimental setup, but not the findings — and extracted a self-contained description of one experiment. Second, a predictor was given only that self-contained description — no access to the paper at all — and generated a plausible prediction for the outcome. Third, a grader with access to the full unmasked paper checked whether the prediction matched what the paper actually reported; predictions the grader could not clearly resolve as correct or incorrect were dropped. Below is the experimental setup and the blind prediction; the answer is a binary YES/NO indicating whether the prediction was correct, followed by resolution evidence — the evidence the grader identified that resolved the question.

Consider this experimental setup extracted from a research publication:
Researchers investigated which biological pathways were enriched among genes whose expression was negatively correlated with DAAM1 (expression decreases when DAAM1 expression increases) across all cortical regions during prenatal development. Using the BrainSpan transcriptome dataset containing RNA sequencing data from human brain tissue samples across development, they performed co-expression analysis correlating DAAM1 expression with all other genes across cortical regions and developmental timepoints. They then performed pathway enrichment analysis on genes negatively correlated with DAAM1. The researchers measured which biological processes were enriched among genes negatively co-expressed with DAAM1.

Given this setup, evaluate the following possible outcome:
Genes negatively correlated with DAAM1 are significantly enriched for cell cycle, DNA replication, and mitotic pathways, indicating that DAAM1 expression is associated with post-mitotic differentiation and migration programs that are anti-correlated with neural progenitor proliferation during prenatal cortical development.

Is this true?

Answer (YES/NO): NO